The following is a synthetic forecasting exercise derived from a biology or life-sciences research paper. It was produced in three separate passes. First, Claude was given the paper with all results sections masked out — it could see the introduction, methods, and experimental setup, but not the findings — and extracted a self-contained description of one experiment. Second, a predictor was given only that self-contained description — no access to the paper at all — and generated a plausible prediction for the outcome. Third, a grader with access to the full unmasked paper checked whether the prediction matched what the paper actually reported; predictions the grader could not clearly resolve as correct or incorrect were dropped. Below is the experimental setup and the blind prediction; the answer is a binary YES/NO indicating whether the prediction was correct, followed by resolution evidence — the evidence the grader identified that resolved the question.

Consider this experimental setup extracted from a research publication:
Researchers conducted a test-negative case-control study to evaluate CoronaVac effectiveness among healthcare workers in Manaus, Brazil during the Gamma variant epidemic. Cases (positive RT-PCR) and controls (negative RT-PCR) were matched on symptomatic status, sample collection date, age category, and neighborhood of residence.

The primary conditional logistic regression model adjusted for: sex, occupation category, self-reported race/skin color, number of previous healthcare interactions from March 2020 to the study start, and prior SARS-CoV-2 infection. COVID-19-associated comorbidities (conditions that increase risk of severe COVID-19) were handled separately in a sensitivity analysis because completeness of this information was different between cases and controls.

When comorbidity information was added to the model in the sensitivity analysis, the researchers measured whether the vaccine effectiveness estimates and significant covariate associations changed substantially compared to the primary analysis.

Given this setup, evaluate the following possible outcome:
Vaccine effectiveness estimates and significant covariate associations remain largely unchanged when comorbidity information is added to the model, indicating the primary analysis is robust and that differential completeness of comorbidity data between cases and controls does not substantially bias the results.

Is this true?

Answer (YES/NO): YES